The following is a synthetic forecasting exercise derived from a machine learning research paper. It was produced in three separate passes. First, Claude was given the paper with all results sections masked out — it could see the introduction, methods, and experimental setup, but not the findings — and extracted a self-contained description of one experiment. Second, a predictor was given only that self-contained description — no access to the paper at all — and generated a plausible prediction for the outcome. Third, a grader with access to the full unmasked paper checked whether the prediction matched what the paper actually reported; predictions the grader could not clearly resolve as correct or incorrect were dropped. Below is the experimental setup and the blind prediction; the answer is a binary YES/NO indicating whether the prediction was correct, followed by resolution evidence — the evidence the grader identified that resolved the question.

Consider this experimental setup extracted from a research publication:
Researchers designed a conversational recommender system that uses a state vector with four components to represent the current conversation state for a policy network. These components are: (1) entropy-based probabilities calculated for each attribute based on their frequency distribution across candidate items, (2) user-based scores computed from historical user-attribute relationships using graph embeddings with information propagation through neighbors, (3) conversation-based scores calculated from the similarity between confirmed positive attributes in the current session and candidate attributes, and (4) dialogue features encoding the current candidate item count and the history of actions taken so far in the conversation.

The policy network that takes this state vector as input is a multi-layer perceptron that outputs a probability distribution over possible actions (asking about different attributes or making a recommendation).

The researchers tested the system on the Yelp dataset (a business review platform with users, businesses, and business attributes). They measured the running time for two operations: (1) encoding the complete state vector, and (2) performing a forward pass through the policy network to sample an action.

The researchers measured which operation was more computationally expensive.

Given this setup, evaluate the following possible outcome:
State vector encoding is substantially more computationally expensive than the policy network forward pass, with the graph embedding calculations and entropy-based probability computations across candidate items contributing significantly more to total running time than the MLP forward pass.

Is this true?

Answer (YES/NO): YES